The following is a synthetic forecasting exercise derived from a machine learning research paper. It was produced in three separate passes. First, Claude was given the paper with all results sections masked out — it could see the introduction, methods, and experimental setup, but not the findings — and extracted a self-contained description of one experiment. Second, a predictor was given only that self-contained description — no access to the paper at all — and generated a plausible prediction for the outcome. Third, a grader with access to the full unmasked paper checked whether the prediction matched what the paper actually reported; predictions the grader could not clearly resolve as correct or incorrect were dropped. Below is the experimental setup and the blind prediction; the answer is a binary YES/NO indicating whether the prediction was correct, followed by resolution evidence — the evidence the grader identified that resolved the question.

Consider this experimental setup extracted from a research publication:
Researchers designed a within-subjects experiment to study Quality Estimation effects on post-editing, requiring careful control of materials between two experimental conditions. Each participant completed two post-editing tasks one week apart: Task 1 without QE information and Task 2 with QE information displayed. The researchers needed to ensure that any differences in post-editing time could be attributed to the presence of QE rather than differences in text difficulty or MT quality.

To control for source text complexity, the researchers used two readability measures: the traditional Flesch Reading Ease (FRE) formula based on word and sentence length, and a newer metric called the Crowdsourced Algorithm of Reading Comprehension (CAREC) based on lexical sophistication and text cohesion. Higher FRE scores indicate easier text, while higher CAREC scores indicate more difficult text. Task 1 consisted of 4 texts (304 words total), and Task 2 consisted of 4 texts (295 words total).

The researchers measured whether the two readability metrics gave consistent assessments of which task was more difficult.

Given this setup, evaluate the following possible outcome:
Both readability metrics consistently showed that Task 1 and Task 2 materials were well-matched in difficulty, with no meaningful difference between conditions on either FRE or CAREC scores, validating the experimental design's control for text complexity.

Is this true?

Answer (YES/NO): NO